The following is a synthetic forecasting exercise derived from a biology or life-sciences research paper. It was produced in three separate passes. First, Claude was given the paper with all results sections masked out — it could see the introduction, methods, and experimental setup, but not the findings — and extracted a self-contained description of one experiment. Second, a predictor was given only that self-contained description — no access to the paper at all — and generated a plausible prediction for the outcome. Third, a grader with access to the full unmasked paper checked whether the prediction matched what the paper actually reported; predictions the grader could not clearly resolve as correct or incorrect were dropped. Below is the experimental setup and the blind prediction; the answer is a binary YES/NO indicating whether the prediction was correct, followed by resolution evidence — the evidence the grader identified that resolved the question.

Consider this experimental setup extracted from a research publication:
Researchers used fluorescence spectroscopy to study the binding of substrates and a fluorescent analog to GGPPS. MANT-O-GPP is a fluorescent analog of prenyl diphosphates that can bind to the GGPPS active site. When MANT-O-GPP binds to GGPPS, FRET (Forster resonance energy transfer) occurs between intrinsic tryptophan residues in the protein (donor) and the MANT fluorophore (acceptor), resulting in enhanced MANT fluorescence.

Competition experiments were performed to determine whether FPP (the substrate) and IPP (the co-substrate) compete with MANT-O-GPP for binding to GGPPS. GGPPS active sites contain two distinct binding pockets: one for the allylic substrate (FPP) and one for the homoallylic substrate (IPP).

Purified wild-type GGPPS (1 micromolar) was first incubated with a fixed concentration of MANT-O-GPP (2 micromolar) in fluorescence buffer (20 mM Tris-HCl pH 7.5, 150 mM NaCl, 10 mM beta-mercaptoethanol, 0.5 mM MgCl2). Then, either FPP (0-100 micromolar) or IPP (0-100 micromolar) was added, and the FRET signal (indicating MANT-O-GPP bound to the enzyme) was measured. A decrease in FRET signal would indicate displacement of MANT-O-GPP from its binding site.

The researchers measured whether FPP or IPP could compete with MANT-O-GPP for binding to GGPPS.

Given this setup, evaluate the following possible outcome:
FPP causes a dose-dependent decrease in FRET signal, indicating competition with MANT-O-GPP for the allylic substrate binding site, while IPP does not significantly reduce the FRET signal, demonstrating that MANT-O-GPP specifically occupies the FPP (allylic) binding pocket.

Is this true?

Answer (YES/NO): YES